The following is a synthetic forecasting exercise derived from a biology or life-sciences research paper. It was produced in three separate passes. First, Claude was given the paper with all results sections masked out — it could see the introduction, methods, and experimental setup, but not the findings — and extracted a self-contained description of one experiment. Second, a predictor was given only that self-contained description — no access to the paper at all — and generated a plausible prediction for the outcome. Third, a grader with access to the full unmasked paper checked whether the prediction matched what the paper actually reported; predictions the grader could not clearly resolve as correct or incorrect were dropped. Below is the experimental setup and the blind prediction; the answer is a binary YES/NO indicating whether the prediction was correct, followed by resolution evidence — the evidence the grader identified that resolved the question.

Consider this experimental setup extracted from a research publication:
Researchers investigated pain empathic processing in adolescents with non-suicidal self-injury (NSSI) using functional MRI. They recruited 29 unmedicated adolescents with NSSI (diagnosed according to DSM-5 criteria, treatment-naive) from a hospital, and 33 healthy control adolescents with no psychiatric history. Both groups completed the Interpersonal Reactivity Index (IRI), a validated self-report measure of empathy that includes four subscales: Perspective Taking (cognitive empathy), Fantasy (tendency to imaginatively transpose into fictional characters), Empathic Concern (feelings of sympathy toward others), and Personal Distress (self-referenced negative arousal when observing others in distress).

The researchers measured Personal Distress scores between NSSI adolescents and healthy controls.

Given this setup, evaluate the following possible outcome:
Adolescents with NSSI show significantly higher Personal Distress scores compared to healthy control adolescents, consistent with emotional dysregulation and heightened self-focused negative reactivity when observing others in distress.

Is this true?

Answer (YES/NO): YES